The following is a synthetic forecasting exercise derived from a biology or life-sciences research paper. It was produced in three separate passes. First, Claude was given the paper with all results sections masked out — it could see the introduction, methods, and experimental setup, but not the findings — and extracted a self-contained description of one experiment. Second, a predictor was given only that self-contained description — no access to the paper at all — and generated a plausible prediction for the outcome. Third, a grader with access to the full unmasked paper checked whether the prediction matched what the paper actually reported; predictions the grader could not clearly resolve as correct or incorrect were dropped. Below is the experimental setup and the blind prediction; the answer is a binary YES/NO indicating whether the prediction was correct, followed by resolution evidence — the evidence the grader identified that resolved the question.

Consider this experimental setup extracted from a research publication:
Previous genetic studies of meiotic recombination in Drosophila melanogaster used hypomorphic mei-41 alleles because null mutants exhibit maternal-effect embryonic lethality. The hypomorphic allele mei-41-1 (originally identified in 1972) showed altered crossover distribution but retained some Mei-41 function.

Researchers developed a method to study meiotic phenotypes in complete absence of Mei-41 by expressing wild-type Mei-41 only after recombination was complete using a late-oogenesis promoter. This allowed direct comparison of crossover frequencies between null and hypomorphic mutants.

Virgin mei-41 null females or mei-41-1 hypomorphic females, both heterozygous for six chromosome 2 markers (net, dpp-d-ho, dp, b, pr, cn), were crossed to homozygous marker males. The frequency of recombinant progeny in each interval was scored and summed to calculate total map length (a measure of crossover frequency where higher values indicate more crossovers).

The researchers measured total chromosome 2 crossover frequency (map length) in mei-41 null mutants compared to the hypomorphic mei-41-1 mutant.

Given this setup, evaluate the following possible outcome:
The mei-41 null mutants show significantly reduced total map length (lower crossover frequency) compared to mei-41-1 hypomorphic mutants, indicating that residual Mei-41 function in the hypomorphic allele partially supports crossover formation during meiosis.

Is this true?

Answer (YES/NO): YES